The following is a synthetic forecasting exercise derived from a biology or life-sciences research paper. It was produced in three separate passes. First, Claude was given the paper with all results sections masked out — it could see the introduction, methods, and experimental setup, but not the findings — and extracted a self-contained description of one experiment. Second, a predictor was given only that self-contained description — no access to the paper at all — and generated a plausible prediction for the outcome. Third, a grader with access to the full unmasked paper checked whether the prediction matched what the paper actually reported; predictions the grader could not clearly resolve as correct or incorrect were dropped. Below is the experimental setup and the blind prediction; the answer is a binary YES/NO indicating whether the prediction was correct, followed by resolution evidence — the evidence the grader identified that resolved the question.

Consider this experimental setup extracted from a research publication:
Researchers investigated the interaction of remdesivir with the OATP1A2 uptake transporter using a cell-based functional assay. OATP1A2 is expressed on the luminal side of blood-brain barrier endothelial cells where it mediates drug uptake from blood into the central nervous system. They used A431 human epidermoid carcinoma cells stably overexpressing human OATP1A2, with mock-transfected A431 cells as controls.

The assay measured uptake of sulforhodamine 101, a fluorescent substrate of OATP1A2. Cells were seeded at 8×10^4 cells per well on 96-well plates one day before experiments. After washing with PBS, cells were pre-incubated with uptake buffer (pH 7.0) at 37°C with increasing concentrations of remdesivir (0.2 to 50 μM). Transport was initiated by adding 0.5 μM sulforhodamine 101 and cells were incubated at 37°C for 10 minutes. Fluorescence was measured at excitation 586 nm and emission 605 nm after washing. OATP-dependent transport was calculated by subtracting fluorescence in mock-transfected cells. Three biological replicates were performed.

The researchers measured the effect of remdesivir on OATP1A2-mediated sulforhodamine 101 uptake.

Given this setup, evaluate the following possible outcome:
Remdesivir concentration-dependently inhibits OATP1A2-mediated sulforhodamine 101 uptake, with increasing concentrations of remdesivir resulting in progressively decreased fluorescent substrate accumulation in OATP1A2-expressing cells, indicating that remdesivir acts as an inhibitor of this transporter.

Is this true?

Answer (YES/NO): YES